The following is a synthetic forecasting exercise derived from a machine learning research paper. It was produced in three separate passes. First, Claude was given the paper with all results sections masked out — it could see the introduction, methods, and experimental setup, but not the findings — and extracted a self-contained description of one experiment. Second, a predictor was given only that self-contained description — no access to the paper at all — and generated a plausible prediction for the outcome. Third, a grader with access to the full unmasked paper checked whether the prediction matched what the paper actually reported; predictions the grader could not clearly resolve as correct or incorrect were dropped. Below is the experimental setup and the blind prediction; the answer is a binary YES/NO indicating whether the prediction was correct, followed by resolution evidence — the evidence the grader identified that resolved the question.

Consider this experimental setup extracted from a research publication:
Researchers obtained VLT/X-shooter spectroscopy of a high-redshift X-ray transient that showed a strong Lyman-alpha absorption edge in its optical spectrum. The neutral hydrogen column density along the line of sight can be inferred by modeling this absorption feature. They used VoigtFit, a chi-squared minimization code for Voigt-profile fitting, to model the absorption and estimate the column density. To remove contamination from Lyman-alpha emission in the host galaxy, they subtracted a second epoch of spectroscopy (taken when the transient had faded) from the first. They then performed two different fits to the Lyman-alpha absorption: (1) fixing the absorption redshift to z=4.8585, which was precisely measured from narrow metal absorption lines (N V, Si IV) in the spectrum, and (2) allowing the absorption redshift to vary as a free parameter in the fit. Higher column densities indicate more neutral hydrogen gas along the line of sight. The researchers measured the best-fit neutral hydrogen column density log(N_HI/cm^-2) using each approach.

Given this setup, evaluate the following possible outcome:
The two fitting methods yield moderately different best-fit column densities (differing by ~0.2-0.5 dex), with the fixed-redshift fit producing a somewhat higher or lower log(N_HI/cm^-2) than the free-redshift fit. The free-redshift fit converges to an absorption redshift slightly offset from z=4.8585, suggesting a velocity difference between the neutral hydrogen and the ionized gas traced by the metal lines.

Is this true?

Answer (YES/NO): NO